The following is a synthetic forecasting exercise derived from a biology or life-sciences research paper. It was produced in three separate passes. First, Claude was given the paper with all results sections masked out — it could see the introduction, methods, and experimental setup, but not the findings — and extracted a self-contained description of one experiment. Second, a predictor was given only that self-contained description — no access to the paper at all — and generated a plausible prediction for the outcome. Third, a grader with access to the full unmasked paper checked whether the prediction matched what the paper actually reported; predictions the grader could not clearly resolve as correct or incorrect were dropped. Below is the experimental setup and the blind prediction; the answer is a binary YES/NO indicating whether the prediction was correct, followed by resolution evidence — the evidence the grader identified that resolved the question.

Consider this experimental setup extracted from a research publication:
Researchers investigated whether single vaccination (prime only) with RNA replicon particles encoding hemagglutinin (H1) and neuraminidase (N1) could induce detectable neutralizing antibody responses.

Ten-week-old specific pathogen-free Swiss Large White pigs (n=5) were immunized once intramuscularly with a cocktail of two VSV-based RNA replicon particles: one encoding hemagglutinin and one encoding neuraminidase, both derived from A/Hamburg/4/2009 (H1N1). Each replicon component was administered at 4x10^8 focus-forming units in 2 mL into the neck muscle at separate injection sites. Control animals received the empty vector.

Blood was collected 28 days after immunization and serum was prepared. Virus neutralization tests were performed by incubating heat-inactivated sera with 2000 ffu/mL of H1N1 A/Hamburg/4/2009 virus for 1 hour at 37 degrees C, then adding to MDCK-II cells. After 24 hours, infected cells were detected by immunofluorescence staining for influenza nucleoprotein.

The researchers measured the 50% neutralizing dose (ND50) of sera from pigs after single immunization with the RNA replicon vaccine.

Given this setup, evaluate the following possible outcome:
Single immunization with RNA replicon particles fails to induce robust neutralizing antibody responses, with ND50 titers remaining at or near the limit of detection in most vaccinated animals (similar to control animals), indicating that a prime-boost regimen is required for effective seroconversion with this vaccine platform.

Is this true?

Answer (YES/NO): NO